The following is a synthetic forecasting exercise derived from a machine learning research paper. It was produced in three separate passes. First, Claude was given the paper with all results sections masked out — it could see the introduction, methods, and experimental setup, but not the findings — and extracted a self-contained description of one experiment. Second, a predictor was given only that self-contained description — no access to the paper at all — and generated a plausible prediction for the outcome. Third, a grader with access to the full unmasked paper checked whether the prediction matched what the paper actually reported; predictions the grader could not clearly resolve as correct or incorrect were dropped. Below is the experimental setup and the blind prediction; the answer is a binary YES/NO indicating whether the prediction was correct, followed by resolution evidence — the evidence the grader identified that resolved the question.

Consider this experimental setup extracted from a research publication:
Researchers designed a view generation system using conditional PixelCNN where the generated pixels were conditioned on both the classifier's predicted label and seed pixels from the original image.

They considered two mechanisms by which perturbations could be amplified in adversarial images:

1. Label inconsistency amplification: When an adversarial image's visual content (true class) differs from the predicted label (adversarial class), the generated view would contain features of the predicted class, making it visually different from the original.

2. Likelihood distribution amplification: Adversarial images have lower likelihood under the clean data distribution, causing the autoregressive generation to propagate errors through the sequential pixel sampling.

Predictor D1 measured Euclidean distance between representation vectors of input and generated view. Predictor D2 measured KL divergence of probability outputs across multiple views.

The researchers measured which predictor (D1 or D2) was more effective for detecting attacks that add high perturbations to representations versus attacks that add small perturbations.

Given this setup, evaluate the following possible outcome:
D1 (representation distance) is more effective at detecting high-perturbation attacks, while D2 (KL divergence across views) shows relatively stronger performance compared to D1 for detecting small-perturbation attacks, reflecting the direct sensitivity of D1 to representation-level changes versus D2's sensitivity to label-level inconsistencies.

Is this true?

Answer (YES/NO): YES